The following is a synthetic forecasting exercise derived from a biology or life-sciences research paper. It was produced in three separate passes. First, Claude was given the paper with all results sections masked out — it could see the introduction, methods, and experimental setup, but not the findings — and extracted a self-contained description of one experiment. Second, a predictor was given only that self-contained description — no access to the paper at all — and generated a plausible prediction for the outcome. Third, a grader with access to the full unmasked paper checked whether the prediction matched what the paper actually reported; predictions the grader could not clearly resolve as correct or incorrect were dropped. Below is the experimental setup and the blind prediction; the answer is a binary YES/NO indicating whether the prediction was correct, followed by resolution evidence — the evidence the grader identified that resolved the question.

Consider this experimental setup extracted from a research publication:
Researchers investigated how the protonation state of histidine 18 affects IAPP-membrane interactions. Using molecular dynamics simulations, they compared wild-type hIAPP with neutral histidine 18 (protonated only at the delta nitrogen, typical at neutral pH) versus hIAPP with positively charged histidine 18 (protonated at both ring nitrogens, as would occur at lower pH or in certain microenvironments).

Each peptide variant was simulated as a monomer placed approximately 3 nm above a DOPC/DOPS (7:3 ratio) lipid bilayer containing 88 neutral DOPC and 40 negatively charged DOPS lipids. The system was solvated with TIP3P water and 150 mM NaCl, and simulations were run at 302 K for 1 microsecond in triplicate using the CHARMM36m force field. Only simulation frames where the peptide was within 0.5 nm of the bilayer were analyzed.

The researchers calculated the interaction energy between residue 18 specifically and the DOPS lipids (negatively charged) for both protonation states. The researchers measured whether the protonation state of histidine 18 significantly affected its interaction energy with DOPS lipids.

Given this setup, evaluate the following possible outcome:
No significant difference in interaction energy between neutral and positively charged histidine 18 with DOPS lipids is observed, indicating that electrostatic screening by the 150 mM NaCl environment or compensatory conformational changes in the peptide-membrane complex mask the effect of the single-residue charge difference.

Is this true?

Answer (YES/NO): NO